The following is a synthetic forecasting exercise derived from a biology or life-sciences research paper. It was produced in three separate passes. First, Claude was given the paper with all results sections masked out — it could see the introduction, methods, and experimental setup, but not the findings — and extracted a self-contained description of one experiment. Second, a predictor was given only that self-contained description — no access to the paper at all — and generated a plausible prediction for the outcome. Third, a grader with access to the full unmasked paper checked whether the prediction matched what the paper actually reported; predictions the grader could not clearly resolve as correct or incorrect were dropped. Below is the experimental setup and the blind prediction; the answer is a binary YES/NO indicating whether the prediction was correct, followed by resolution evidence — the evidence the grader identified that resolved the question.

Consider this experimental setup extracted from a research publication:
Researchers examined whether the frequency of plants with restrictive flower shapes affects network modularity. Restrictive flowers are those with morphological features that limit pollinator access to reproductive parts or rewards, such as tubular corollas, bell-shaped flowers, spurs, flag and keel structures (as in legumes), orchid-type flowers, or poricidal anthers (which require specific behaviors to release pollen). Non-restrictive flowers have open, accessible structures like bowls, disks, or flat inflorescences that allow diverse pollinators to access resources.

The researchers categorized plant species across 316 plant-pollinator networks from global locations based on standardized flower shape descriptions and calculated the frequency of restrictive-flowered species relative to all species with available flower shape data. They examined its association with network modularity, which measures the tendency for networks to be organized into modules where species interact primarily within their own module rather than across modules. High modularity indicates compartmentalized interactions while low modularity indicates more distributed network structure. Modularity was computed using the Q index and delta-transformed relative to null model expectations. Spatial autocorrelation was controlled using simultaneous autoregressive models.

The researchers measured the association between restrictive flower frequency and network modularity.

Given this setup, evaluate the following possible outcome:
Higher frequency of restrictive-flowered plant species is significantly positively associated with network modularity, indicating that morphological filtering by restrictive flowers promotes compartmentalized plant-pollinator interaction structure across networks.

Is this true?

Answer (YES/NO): YES